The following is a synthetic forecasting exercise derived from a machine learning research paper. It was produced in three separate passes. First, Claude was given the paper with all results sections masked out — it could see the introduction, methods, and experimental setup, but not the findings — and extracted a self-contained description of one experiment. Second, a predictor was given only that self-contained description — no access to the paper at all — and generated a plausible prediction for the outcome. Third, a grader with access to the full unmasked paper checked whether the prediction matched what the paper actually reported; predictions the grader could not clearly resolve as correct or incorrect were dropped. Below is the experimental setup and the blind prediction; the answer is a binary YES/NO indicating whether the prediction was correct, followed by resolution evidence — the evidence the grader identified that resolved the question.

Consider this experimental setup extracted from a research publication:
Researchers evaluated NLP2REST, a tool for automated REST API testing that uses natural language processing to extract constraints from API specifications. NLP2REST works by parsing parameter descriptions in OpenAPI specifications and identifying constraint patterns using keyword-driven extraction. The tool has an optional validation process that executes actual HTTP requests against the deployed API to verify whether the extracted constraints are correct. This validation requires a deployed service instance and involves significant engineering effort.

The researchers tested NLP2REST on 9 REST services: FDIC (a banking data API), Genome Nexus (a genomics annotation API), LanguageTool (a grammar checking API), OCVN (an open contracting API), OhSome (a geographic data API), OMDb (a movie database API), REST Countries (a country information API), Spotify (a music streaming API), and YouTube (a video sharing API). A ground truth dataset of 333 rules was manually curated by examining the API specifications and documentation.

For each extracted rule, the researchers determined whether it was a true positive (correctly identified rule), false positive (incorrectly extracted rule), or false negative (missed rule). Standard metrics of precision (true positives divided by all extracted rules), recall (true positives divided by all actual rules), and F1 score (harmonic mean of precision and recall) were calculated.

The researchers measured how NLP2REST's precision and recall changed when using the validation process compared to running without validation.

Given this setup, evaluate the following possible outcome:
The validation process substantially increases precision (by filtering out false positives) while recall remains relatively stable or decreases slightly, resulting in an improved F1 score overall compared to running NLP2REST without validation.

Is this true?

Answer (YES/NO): YES